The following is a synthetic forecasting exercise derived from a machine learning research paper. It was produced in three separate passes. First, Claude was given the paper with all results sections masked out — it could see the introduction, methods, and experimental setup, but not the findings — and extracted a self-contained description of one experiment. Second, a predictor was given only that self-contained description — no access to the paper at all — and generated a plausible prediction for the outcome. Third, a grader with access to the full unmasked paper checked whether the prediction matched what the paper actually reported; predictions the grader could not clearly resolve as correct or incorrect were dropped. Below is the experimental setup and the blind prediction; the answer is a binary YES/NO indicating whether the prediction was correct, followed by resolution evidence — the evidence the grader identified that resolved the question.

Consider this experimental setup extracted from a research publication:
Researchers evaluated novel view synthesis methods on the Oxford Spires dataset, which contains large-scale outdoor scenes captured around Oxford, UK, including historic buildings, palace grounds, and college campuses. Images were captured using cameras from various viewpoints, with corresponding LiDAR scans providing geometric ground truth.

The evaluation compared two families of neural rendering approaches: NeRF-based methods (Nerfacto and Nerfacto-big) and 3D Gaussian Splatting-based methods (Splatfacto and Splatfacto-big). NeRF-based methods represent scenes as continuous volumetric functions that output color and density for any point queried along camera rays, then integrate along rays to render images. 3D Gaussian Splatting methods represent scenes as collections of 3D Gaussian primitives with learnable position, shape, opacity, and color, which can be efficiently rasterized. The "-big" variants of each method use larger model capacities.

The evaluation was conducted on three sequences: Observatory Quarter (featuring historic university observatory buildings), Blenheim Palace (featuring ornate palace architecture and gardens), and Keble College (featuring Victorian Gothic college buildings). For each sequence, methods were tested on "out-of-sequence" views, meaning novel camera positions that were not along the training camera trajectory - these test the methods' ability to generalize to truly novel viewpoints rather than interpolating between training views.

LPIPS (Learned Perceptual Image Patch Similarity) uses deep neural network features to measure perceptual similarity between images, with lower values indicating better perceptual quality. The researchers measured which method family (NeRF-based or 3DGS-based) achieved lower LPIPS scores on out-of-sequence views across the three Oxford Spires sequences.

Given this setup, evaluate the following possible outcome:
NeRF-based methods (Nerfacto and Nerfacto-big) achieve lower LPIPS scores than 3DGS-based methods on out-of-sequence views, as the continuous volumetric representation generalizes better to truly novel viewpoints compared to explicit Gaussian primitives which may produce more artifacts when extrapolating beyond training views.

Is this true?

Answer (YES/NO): YES